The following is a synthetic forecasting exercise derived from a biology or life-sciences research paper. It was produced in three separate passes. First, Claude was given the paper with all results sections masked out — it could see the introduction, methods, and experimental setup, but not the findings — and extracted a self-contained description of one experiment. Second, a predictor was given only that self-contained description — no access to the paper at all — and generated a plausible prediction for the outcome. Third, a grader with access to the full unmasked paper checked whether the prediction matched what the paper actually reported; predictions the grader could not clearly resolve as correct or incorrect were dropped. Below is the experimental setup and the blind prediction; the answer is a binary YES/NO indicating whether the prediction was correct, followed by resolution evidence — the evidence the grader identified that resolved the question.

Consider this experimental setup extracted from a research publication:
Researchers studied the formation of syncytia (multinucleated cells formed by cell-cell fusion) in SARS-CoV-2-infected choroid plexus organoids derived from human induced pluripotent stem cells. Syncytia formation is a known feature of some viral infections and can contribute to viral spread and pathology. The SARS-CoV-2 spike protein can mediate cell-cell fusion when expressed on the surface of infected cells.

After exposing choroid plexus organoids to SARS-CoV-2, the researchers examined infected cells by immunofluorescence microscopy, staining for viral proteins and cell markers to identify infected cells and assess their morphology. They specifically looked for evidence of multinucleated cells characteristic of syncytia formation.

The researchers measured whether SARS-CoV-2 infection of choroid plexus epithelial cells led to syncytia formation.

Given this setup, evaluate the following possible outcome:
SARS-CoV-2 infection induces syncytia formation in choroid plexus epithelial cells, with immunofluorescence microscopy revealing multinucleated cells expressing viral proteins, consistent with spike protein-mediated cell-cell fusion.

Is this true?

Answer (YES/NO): YES